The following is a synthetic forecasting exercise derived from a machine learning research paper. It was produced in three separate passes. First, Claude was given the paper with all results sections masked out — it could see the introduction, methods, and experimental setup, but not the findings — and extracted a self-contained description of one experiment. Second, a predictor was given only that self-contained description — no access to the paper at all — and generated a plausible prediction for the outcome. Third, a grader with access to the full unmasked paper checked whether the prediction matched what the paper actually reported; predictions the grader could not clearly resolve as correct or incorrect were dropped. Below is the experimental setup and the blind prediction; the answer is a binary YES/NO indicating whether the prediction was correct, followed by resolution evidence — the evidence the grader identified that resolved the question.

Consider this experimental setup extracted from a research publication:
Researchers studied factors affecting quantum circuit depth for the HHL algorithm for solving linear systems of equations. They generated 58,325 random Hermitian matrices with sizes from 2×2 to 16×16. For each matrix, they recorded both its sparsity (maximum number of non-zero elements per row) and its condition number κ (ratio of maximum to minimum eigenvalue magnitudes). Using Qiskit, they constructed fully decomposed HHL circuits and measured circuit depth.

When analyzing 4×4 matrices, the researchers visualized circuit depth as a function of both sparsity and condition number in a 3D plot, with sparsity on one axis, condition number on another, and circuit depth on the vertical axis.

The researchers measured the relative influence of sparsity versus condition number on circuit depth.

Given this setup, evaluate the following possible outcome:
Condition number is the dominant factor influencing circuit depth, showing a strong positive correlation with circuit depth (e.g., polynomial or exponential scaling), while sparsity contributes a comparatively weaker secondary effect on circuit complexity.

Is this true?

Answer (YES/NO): YES